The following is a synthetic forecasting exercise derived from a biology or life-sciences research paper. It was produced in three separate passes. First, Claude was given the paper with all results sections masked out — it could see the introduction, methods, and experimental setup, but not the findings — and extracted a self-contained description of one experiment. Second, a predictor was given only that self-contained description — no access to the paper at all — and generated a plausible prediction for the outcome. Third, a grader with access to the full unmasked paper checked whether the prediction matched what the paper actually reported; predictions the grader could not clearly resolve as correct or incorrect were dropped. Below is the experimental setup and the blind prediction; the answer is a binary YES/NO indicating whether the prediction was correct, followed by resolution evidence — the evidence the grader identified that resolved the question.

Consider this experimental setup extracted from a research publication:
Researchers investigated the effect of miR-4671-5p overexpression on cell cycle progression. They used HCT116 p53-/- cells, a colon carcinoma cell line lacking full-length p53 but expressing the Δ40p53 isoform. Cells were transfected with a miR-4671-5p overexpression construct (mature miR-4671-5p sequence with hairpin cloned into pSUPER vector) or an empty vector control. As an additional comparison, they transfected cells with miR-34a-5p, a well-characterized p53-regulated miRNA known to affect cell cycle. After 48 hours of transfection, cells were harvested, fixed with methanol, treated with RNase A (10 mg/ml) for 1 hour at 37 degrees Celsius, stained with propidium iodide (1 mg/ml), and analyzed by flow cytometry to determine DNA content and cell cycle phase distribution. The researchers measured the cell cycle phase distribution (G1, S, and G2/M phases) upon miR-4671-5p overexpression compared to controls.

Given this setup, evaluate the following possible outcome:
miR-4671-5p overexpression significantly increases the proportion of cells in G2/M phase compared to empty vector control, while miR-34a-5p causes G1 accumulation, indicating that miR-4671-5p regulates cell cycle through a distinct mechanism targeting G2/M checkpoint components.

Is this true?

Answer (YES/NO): NO